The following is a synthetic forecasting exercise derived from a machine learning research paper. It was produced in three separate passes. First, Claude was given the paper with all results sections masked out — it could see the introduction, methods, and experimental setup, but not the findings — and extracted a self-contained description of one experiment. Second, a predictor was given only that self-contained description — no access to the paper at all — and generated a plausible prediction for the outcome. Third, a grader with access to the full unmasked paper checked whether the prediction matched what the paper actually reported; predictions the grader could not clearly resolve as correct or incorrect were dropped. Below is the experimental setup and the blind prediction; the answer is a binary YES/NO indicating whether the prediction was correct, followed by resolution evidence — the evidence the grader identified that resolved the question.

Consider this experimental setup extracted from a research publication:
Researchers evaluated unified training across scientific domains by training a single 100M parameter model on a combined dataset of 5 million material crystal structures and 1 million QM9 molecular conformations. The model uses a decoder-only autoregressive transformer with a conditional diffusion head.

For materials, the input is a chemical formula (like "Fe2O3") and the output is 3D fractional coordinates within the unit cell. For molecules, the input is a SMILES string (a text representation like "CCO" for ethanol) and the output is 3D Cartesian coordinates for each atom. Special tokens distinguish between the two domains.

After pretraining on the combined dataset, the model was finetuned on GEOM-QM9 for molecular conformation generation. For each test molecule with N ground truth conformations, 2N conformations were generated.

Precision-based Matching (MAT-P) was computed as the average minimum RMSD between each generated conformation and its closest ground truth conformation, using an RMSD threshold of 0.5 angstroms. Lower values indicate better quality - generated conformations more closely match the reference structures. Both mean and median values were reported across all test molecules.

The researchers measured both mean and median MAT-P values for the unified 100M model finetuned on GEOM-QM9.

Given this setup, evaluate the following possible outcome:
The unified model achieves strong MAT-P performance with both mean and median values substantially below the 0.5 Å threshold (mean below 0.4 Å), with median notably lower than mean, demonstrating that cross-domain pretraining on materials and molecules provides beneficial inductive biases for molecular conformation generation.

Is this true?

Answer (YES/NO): YES